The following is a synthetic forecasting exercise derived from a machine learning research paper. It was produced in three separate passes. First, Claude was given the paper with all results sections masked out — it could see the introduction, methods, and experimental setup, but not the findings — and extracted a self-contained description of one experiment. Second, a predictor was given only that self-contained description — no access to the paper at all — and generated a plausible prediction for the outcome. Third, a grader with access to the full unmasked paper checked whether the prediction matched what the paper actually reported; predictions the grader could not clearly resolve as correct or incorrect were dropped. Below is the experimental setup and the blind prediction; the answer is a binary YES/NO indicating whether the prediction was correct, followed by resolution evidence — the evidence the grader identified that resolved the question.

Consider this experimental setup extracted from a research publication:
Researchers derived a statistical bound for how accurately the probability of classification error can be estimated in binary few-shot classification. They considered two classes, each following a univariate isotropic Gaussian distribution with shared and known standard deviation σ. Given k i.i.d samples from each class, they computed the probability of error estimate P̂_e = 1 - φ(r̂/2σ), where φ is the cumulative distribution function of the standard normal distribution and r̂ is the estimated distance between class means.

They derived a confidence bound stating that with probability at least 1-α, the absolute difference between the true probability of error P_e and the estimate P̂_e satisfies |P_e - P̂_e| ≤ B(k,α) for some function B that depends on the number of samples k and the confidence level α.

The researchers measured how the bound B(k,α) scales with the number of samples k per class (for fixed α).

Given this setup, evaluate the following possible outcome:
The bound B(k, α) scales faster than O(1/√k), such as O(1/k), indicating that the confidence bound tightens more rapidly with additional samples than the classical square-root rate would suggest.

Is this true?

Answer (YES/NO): NO